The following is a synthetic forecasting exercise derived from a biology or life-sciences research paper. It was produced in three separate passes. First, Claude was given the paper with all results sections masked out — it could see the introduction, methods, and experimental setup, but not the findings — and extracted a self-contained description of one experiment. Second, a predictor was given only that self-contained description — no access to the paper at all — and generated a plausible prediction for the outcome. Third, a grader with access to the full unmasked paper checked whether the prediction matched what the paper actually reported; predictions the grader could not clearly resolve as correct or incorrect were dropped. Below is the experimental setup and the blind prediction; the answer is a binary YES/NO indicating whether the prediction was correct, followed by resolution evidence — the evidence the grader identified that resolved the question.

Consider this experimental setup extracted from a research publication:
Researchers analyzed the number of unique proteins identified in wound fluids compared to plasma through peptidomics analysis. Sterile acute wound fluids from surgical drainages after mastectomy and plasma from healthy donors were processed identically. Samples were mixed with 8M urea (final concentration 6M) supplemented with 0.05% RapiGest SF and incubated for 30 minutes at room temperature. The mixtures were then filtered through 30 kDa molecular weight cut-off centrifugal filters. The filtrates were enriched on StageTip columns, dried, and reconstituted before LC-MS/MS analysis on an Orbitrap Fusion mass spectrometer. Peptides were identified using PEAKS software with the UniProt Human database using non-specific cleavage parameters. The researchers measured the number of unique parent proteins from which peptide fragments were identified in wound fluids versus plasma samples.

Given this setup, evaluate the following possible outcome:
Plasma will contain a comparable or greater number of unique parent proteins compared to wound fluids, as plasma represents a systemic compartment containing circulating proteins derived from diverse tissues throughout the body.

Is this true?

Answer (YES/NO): NO